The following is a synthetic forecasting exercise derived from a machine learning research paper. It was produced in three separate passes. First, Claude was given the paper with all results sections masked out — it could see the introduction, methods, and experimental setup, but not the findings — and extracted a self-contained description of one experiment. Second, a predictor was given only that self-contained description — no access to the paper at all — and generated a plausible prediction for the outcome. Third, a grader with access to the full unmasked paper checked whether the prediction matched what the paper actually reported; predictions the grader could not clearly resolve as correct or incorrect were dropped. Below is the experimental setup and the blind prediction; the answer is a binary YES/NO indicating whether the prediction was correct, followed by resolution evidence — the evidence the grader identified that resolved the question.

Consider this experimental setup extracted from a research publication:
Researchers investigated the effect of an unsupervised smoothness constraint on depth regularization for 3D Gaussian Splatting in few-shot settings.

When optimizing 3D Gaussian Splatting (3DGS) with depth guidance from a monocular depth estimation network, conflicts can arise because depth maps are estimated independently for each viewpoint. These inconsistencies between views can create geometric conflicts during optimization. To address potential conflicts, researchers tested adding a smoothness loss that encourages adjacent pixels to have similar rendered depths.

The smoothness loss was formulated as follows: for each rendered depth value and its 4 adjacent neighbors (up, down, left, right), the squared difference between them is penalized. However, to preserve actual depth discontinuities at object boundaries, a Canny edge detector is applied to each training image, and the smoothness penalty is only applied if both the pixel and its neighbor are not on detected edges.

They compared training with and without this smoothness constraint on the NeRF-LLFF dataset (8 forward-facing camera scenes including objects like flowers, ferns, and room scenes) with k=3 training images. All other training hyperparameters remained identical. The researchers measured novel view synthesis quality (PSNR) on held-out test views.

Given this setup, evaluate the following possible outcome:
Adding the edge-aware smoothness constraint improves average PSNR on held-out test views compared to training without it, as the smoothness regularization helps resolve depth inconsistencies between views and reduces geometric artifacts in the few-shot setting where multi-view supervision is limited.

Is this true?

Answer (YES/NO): YES